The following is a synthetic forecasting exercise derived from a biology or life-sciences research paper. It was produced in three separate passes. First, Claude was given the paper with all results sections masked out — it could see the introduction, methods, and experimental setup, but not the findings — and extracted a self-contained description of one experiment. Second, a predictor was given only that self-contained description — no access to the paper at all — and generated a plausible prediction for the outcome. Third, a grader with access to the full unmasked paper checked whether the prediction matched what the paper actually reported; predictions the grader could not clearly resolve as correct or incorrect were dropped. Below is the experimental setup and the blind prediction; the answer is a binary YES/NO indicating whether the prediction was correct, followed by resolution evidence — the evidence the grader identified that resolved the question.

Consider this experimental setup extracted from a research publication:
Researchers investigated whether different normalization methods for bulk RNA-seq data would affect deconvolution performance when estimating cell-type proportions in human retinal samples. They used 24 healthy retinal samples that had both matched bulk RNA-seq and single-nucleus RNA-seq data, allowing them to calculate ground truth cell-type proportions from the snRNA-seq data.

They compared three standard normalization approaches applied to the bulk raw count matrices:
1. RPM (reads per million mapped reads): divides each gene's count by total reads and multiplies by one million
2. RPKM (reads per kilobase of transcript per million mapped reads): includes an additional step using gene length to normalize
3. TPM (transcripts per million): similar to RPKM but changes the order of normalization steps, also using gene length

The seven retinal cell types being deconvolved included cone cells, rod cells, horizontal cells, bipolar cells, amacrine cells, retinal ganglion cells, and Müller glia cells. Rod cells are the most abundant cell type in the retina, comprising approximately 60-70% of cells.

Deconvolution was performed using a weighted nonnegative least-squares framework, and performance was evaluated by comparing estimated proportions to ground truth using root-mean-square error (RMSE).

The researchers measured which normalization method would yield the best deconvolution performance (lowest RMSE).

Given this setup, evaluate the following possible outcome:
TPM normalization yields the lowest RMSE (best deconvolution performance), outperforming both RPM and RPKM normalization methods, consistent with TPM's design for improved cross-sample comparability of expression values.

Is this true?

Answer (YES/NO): NO